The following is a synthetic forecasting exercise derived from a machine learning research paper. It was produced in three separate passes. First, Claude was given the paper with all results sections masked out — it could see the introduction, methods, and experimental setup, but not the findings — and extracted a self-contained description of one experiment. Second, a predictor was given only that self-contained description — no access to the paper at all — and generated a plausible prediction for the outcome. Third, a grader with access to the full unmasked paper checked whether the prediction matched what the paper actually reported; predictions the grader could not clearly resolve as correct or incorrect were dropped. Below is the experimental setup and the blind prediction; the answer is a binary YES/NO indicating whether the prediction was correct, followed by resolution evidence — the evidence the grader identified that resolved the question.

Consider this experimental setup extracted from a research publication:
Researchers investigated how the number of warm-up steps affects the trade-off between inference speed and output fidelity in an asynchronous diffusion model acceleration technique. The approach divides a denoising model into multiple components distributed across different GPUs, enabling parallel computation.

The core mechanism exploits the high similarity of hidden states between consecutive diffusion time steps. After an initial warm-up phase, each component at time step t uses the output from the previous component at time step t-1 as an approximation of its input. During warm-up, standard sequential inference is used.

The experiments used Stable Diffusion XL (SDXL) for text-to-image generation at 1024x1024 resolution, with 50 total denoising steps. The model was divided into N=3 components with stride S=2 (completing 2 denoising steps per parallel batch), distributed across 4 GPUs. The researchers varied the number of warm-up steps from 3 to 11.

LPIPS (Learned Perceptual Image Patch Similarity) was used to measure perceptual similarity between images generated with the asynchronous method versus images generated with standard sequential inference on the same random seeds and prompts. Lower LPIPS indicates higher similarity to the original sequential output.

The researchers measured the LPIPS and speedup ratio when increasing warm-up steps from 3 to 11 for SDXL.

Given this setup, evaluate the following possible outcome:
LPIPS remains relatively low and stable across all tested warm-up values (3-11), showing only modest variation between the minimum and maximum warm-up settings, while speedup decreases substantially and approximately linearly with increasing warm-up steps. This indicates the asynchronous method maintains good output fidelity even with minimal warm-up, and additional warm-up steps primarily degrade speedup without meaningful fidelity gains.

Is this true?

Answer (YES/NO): NO